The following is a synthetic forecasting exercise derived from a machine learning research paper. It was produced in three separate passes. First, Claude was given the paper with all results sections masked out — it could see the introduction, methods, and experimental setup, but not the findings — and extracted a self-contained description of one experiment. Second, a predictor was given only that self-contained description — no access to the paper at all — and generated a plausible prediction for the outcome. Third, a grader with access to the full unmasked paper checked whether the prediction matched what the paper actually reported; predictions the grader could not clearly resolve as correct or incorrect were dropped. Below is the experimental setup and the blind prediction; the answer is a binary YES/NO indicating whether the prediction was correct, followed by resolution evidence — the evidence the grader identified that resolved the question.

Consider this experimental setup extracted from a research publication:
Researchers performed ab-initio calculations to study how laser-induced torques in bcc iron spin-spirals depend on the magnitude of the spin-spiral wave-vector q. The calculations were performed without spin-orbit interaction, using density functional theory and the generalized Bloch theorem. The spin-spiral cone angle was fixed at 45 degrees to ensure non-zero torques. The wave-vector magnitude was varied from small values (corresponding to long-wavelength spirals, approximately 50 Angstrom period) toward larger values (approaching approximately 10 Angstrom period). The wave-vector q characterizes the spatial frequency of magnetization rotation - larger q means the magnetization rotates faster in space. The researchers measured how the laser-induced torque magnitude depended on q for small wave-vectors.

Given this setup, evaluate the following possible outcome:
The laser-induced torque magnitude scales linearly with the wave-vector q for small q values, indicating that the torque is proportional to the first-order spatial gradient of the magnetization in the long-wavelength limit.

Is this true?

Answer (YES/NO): NO